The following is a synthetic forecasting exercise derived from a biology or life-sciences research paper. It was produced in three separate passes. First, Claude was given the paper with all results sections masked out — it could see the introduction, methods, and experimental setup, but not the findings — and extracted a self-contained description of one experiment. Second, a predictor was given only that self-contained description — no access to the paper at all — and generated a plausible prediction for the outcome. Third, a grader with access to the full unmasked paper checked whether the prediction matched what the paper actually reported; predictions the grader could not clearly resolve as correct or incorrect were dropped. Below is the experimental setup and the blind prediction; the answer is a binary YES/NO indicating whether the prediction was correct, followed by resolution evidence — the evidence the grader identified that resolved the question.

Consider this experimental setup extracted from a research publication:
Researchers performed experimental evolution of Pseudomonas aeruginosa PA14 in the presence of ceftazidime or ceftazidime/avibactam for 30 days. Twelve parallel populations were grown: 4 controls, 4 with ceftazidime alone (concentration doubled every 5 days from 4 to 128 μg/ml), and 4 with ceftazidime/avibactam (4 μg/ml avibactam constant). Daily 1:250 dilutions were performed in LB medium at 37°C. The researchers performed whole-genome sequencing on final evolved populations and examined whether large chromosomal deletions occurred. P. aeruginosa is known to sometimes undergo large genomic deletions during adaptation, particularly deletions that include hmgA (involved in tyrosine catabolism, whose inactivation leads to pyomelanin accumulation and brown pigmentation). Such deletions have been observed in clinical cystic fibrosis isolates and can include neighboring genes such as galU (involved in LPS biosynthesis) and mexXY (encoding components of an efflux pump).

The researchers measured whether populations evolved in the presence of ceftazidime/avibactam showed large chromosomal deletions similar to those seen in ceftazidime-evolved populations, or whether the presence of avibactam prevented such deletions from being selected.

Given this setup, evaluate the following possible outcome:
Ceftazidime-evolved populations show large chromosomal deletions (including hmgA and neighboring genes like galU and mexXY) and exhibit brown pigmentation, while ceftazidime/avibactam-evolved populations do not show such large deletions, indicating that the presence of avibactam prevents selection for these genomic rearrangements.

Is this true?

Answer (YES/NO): NO